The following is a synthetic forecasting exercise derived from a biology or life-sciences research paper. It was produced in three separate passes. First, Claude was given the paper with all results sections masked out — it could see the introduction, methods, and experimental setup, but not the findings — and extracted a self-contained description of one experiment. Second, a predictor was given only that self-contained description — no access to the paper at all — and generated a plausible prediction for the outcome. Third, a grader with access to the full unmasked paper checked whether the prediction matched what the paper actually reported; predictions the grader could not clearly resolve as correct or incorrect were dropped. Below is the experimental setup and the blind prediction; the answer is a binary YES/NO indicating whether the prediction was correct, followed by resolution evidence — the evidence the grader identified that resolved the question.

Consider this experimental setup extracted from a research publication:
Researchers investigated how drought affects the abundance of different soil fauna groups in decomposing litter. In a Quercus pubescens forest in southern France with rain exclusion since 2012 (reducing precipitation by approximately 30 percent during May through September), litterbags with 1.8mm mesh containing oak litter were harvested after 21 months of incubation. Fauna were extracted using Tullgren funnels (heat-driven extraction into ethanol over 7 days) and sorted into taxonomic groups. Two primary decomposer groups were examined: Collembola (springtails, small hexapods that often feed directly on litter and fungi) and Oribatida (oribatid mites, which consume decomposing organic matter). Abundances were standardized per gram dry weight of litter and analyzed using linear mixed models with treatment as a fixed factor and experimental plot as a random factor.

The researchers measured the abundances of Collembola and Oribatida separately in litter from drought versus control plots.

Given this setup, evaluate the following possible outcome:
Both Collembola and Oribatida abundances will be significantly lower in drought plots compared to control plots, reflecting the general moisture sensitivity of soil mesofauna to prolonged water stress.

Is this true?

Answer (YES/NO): NO